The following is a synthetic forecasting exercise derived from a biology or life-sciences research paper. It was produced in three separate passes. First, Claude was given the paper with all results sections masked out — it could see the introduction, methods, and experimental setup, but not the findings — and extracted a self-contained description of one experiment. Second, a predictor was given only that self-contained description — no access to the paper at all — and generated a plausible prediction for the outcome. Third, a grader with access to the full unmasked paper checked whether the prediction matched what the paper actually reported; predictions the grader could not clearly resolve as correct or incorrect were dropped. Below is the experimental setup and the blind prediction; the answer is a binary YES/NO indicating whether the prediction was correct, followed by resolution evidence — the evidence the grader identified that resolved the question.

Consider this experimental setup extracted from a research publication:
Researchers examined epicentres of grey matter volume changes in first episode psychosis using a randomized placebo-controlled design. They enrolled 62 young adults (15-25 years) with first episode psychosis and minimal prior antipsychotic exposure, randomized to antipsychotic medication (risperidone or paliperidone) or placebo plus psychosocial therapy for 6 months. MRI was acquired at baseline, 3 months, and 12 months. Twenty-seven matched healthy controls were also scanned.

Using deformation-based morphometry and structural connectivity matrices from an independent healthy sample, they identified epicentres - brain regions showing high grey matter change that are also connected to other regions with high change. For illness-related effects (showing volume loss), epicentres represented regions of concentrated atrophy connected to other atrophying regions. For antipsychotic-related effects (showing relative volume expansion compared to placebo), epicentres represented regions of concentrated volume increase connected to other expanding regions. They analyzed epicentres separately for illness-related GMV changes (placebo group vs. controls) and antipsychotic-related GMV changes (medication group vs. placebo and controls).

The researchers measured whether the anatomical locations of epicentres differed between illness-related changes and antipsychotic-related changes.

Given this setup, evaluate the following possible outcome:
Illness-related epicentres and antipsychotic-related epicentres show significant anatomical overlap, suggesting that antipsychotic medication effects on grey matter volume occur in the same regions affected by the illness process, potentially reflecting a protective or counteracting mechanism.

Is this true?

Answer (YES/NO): NO